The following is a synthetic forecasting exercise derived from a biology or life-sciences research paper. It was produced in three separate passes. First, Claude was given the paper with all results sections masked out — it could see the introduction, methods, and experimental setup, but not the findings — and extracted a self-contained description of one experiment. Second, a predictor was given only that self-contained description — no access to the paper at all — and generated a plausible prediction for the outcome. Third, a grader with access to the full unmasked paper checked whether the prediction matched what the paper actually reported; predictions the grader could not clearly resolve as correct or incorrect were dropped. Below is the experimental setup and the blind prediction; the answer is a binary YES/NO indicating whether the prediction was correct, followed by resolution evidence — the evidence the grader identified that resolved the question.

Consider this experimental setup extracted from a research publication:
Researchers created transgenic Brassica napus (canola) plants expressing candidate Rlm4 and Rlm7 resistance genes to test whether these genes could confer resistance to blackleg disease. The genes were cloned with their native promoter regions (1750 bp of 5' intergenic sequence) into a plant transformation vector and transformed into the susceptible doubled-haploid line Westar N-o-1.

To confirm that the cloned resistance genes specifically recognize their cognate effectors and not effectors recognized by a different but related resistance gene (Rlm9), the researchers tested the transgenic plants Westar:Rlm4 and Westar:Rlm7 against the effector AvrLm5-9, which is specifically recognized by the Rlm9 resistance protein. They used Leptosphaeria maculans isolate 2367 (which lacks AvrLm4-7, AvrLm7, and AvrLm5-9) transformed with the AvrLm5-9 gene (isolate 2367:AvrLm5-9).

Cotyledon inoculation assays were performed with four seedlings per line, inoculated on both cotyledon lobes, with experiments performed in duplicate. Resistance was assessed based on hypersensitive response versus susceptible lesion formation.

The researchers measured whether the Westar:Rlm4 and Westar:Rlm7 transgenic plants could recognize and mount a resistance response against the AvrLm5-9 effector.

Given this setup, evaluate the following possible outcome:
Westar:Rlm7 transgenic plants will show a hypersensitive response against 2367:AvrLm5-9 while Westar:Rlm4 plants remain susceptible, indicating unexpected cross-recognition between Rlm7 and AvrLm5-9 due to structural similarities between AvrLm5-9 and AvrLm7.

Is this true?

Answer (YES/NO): NO